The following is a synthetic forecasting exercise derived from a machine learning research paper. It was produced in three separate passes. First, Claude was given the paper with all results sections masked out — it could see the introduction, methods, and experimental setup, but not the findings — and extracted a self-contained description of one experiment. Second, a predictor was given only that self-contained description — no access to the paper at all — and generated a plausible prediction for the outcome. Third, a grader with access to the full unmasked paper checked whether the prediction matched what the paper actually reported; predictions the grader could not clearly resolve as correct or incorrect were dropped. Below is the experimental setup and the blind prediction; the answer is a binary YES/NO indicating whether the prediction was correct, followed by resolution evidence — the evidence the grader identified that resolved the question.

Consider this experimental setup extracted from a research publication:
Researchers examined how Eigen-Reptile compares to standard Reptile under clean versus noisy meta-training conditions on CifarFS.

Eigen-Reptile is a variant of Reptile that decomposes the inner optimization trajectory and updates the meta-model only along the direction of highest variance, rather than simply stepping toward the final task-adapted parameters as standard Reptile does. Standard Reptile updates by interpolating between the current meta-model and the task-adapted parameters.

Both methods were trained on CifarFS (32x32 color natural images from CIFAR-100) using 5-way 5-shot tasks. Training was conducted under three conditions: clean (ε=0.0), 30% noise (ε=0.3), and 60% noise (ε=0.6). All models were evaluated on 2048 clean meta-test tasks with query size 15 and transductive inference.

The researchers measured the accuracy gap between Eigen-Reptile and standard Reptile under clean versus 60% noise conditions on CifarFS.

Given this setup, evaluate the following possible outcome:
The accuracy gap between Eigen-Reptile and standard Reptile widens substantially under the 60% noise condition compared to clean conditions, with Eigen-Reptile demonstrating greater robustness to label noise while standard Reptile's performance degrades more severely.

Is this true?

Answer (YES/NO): NO